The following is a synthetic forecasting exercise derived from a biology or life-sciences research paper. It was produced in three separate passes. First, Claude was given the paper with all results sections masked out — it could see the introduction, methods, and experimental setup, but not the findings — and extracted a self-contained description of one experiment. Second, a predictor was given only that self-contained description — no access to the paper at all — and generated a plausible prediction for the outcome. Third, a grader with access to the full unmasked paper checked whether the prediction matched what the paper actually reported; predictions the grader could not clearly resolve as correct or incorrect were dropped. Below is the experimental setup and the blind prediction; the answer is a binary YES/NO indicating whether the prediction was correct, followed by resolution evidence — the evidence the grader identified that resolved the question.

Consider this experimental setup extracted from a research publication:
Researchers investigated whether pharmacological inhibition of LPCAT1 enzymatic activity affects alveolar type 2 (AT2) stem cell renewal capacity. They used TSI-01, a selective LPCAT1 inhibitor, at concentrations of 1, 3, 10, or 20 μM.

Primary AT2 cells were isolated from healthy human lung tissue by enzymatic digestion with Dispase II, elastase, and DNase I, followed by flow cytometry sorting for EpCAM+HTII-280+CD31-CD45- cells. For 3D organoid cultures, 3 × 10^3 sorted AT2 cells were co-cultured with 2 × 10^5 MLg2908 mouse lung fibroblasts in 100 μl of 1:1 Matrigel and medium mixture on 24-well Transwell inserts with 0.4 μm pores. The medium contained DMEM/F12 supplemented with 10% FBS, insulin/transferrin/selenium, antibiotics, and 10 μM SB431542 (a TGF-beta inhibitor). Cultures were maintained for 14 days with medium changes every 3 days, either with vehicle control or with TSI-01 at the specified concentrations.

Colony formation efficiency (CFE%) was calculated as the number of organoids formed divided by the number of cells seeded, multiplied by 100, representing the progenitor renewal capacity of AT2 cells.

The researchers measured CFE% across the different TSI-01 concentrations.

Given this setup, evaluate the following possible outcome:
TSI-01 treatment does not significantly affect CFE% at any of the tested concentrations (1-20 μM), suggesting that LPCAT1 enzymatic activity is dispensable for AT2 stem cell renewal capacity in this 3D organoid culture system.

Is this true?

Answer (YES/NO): NO